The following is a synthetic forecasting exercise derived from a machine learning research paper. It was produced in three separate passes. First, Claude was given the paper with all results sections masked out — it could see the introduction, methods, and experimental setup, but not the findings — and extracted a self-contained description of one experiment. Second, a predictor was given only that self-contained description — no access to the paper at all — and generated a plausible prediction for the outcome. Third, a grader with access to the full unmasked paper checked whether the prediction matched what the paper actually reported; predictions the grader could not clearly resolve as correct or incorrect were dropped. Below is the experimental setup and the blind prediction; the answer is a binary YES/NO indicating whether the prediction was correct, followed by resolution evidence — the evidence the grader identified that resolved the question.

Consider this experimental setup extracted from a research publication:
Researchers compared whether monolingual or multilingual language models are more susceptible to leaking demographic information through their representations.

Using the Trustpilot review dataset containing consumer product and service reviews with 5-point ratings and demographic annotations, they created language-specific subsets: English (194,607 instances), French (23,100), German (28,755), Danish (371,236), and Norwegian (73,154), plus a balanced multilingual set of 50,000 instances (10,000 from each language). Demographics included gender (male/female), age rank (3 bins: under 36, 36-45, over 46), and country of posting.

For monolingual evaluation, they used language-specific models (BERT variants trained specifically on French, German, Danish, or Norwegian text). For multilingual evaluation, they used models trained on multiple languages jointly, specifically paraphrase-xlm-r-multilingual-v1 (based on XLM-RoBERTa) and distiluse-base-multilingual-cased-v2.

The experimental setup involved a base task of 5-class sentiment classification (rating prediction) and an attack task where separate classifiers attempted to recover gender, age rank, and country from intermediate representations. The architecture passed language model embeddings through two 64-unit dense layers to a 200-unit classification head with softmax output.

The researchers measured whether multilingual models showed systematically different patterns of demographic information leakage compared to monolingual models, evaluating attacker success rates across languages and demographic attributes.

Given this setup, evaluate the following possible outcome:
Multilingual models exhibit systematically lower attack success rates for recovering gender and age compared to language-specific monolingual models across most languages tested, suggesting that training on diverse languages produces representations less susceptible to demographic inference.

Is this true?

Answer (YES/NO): NO